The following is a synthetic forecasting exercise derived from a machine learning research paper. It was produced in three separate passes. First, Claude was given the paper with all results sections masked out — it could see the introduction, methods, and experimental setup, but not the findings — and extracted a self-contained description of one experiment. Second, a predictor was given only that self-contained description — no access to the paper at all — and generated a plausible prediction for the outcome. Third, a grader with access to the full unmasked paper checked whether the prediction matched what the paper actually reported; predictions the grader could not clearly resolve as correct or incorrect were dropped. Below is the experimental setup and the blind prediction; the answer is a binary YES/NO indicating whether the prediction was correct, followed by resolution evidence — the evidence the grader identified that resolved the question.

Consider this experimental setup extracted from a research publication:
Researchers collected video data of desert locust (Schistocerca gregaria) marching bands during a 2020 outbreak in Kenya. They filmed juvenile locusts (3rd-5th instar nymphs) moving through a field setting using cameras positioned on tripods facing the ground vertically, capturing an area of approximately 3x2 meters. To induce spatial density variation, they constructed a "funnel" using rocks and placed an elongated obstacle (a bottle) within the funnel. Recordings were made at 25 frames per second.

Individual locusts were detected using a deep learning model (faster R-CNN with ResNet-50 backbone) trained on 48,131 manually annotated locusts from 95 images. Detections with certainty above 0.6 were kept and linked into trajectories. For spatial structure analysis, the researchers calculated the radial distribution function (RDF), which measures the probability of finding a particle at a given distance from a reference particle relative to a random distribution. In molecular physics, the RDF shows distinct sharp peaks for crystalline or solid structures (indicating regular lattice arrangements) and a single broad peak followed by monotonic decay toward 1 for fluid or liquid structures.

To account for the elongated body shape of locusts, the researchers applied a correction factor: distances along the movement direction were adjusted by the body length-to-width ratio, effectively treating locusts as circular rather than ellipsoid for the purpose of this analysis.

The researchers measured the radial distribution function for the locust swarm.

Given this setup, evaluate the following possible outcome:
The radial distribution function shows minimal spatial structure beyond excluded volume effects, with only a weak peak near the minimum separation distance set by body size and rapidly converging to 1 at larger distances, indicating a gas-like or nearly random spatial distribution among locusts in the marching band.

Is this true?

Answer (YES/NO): NO